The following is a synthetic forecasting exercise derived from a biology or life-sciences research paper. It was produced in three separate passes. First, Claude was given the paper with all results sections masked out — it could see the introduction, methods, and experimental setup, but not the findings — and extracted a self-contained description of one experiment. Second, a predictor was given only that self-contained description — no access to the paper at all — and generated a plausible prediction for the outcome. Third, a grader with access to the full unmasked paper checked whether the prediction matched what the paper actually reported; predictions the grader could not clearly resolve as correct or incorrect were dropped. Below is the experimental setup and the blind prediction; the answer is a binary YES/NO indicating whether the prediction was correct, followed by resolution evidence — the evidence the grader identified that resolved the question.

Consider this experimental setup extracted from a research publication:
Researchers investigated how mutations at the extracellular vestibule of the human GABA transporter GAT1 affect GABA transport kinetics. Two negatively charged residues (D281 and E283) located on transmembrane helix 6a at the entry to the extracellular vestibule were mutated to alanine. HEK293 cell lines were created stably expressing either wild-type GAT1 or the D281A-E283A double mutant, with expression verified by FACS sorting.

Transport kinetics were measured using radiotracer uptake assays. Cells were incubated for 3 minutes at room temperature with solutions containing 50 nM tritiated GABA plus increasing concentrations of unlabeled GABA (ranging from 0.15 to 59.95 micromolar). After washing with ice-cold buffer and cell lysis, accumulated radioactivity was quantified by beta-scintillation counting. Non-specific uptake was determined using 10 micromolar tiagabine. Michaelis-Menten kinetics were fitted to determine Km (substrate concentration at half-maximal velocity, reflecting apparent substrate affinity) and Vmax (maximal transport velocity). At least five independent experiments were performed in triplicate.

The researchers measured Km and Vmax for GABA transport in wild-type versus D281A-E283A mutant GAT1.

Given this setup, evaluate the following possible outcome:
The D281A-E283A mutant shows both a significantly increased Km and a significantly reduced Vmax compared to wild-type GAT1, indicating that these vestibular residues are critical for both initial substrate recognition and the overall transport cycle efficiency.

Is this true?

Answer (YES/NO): NO